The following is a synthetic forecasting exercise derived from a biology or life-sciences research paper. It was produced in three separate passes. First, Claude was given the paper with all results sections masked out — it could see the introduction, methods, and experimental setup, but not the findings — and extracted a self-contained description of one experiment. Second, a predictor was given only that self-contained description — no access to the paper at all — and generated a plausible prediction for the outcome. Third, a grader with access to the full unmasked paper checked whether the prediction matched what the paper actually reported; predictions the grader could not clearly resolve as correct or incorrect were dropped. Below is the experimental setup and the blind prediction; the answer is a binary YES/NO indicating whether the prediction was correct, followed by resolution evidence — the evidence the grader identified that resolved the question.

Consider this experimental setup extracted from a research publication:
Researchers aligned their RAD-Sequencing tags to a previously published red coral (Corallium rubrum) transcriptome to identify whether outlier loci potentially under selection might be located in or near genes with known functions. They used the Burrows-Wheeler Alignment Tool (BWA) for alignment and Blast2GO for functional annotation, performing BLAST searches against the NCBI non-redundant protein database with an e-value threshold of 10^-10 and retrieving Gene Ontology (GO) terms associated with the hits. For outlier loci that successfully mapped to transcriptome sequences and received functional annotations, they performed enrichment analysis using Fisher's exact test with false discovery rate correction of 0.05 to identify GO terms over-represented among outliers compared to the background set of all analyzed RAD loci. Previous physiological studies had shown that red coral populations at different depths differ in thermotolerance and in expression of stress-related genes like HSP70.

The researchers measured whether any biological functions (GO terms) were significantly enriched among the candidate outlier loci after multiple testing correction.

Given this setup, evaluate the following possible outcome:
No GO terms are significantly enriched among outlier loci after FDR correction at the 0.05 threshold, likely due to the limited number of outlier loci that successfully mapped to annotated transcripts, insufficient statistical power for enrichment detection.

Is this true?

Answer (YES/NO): YES